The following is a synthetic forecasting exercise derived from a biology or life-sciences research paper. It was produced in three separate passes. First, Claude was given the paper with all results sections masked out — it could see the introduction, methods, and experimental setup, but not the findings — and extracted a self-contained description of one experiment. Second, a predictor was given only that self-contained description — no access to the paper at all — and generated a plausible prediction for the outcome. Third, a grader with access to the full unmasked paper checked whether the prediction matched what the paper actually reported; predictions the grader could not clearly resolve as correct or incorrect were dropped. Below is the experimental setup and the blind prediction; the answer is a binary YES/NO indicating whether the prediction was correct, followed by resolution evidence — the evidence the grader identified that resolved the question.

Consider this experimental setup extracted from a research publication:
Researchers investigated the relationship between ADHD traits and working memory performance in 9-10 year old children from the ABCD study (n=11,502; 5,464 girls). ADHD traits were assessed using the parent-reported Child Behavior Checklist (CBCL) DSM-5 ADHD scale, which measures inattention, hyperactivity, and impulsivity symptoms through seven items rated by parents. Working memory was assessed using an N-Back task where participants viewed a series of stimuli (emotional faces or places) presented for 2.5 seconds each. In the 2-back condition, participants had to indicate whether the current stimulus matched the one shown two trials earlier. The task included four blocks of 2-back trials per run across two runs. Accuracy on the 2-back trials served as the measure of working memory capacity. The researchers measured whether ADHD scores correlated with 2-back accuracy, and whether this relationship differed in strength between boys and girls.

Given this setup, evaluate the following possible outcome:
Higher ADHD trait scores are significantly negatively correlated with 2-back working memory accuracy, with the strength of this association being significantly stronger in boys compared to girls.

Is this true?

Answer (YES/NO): NO